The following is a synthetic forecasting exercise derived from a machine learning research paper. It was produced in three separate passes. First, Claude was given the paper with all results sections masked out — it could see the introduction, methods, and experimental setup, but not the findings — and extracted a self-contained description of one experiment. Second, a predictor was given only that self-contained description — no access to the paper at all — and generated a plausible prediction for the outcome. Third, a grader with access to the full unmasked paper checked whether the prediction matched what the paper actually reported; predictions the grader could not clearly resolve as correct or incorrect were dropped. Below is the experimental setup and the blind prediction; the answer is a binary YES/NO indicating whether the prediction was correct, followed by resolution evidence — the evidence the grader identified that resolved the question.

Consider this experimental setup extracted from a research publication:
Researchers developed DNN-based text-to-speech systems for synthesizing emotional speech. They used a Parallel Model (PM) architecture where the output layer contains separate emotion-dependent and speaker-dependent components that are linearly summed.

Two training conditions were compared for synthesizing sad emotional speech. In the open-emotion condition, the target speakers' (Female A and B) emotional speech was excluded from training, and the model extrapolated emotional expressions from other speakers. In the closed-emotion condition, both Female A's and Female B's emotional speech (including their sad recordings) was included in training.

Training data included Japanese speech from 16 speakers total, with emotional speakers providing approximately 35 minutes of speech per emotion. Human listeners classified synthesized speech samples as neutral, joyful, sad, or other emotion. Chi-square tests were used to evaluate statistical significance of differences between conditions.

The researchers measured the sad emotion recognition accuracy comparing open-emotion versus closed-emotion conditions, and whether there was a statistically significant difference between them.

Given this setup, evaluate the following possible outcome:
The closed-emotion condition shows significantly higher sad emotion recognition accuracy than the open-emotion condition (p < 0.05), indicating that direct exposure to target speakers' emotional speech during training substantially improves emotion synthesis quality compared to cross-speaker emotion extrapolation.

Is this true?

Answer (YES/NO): NO